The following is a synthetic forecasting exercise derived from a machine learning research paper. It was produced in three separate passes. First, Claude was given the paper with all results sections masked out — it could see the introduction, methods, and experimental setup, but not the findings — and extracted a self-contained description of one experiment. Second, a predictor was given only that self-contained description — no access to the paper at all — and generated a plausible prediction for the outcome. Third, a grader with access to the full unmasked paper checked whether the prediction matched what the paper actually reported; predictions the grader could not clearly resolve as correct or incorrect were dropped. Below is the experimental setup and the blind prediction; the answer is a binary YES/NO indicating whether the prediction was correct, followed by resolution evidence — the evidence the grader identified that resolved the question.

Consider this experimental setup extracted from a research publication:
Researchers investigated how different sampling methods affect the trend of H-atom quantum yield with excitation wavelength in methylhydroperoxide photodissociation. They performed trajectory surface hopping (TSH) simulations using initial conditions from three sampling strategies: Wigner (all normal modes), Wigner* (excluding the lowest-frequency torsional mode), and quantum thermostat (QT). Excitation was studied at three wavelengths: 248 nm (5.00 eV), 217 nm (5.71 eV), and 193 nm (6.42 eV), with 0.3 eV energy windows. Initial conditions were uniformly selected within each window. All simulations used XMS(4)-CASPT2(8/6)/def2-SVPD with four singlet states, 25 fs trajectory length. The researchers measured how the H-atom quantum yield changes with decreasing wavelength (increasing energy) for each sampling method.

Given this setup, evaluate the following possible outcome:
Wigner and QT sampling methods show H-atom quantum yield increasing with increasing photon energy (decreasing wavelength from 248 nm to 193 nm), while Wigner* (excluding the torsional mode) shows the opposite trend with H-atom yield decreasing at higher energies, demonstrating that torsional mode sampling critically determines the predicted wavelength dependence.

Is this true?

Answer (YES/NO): NO